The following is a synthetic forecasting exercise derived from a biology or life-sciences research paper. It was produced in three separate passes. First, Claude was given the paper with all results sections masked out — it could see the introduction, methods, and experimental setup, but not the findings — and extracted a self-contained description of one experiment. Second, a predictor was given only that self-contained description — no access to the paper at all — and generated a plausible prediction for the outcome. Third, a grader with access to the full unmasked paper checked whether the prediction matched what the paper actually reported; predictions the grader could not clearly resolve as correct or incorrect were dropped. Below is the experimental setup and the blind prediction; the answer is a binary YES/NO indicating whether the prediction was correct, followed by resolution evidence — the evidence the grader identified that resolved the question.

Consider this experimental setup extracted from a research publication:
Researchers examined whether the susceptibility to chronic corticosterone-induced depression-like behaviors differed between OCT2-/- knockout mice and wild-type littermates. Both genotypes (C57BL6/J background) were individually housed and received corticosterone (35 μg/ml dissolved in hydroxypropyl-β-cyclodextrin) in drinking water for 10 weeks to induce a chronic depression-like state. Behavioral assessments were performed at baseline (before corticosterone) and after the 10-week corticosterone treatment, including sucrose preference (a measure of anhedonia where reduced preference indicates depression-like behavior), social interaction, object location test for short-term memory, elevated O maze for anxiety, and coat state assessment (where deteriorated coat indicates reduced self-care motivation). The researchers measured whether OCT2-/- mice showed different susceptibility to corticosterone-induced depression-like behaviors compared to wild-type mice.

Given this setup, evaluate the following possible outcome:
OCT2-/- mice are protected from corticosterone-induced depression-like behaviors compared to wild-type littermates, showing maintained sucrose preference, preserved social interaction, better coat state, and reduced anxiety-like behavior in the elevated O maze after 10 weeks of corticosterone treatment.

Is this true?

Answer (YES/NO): NO